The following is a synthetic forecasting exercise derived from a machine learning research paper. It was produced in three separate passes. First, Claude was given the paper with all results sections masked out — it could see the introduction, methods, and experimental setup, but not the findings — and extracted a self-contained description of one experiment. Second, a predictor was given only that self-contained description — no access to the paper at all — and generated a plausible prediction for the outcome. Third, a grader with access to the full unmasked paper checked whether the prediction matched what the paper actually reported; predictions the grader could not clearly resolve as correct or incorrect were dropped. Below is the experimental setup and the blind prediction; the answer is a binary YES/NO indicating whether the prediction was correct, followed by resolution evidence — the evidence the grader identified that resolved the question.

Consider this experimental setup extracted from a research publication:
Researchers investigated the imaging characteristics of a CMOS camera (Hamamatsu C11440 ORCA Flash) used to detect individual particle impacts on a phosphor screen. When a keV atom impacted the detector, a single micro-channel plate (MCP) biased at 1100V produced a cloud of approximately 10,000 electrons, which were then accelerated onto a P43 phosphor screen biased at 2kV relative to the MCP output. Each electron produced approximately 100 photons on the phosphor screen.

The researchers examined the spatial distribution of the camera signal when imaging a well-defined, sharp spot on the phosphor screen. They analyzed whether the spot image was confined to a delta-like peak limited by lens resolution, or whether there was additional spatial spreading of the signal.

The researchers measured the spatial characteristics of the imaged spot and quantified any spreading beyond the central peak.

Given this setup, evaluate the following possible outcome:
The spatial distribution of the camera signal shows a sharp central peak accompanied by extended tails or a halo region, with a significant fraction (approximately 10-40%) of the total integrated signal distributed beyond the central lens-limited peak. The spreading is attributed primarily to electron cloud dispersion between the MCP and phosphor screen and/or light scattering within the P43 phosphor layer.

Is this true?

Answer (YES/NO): NO